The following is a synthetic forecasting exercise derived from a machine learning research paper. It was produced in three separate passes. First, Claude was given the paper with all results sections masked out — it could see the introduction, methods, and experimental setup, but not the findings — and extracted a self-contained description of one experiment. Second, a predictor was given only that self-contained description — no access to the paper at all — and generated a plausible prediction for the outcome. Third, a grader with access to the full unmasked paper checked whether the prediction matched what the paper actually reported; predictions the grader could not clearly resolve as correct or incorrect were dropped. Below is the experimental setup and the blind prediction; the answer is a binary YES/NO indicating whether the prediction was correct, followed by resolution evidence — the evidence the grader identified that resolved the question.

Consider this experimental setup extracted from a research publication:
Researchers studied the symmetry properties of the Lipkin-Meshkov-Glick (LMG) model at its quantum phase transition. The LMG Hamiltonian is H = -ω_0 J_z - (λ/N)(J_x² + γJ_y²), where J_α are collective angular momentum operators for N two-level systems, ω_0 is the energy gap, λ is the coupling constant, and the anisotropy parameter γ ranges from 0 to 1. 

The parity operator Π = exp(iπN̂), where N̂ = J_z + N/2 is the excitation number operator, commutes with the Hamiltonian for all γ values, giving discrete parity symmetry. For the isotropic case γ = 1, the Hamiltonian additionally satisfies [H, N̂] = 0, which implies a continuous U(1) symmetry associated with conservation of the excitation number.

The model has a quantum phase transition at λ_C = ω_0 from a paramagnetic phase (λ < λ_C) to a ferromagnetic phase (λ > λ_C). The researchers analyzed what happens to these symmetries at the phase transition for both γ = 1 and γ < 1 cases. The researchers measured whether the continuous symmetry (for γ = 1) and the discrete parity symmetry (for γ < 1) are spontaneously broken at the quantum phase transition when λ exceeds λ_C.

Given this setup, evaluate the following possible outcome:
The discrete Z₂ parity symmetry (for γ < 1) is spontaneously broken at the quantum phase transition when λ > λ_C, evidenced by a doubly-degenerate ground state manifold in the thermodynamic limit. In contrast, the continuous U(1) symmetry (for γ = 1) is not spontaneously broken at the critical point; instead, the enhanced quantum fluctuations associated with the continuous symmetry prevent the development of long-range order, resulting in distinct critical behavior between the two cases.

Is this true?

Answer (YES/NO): NO